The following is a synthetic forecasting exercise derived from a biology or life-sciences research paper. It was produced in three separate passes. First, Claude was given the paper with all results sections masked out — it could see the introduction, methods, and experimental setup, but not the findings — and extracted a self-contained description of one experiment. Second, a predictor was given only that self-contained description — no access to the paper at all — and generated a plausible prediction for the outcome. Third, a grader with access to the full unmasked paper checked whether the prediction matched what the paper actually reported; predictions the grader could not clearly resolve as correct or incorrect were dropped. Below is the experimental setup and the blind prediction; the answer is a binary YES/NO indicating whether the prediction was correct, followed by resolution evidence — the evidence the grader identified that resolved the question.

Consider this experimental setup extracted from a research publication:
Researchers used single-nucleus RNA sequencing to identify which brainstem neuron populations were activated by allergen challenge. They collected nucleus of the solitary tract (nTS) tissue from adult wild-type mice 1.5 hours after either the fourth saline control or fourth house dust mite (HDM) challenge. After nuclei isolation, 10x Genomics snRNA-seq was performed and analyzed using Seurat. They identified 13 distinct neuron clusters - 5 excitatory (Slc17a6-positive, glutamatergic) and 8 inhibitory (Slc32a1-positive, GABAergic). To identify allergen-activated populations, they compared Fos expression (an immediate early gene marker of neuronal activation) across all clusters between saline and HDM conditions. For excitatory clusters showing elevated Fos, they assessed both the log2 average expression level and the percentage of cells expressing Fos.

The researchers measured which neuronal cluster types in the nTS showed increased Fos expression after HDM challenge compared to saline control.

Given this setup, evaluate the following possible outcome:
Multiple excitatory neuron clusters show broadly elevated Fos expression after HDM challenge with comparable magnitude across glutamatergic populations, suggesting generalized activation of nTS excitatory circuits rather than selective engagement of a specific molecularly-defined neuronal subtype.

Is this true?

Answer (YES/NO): NO